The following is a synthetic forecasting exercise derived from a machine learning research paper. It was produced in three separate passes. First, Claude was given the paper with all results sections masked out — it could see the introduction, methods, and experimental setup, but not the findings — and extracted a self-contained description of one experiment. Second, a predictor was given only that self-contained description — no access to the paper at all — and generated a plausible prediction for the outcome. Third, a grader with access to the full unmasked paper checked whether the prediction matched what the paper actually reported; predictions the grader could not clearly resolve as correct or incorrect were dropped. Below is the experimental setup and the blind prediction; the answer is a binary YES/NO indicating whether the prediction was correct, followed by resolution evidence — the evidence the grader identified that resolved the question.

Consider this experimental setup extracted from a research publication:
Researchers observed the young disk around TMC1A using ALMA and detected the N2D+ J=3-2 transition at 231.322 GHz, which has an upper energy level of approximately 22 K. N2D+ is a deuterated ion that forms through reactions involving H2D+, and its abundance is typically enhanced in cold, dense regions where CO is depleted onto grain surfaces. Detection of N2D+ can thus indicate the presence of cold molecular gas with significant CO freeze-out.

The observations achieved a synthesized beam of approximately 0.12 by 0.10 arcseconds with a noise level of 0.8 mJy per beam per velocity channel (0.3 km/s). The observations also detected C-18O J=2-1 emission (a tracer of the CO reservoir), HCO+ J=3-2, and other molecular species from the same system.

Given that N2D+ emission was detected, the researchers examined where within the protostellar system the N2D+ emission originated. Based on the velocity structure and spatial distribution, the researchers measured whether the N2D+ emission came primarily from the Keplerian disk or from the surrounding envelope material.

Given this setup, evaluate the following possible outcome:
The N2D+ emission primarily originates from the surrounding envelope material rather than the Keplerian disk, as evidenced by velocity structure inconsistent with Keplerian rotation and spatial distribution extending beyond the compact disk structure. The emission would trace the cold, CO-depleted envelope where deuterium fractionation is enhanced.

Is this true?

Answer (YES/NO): YES